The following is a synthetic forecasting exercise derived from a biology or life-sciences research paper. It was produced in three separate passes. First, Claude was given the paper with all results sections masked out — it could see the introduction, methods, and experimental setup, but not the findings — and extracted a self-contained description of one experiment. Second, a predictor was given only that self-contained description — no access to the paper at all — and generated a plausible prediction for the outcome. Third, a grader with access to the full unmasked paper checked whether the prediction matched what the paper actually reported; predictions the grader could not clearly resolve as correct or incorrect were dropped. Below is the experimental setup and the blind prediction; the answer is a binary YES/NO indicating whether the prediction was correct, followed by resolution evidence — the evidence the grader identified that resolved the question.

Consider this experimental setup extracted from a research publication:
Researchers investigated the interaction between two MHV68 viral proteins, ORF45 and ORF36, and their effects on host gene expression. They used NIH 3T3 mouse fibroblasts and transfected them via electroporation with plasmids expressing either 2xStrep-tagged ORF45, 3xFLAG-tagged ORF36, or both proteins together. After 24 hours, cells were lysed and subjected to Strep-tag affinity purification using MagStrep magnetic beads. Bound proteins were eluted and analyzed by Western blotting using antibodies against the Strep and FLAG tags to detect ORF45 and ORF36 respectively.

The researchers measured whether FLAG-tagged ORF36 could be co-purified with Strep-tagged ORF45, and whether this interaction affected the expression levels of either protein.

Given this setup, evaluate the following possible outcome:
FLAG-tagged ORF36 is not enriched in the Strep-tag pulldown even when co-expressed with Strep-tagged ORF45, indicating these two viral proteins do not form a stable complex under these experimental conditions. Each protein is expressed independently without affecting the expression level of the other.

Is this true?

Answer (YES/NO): NO